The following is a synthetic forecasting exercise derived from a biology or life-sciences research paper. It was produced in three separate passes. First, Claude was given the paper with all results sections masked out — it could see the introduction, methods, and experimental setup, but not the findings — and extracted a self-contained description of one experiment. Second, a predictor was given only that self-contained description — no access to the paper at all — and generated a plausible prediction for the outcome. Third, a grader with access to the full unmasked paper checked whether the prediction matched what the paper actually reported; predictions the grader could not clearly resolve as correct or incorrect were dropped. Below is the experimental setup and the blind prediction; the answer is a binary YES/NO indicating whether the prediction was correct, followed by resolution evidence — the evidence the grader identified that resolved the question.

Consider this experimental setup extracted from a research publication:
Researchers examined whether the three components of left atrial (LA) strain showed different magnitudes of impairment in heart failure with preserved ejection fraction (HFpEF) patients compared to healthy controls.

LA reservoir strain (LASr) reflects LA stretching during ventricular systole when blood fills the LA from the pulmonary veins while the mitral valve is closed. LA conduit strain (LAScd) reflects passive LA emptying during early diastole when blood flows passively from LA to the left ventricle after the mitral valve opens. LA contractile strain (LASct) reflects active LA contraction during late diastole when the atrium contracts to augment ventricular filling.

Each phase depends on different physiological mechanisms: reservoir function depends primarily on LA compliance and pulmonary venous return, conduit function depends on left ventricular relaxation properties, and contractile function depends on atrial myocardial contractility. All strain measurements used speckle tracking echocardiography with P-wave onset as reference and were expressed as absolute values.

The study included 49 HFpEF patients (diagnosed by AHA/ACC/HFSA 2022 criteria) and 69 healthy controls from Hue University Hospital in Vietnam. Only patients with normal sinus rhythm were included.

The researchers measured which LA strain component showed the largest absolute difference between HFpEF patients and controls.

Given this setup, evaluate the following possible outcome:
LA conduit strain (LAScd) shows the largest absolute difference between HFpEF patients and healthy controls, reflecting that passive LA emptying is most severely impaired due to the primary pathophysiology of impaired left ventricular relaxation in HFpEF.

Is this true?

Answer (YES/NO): NO